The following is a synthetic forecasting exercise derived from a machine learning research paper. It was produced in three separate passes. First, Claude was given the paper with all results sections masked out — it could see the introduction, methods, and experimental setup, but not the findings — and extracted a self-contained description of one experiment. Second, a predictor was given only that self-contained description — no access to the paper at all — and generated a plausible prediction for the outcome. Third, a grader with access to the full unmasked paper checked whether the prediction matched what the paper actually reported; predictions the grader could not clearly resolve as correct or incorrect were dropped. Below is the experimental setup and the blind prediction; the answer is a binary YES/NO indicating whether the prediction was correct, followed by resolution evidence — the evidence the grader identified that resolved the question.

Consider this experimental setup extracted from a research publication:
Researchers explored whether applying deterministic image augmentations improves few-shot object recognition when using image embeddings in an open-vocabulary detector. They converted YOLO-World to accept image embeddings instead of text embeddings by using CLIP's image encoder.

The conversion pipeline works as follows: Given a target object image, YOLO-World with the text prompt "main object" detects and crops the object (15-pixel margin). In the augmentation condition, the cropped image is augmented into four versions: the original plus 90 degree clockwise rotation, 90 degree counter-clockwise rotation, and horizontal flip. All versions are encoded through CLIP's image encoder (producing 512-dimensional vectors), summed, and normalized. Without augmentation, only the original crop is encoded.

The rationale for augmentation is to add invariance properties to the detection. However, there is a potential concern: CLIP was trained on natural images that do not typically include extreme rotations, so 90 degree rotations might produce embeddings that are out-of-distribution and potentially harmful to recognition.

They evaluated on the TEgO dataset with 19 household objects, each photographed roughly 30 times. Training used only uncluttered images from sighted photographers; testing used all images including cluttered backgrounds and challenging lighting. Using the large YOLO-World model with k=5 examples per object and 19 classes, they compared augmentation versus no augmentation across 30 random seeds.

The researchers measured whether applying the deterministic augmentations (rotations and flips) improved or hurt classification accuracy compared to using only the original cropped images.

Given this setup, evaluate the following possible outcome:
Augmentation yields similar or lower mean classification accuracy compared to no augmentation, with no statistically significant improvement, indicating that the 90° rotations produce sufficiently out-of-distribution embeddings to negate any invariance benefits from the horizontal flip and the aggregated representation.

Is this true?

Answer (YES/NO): NO